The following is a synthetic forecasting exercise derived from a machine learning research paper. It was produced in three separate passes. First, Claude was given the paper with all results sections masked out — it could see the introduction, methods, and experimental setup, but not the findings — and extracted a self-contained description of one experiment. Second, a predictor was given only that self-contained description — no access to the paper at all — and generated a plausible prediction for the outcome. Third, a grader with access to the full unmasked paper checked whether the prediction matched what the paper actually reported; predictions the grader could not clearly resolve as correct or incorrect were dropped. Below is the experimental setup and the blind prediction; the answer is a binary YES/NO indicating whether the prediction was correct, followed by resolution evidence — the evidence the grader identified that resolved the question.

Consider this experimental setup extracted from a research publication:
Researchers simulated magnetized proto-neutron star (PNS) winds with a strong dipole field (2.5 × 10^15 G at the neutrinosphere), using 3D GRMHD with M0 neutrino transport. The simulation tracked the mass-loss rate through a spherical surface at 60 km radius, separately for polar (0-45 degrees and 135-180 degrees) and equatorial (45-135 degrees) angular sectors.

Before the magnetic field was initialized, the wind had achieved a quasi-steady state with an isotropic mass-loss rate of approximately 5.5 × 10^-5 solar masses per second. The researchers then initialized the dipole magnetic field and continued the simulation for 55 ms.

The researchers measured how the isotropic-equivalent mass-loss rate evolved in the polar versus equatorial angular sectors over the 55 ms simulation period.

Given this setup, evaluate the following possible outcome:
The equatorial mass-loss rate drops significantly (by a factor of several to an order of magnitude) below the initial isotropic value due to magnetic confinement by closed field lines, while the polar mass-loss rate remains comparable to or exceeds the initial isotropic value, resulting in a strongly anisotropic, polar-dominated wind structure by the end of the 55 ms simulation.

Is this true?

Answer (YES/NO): NO